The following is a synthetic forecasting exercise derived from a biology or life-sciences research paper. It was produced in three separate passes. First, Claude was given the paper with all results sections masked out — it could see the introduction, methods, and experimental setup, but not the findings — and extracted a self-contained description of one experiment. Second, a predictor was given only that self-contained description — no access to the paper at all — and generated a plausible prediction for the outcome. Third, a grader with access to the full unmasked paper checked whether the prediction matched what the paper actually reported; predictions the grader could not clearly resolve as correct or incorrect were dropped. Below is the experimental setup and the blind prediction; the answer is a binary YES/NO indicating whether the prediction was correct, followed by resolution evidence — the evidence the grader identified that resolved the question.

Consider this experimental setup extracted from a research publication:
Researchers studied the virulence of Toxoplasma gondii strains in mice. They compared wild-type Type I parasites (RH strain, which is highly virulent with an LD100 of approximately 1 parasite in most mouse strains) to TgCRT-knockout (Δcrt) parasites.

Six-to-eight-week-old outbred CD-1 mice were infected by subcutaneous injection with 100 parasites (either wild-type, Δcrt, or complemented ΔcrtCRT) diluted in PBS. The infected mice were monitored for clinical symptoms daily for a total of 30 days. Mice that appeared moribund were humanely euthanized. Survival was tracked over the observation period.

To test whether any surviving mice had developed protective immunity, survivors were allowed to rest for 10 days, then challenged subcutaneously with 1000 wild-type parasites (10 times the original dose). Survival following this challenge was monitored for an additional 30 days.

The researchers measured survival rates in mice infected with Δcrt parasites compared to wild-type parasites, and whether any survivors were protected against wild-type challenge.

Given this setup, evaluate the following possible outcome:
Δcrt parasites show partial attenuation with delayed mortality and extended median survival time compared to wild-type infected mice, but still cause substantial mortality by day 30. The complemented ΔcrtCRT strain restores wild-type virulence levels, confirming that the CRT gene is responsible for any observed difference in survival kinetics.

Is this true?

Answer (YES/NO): YES